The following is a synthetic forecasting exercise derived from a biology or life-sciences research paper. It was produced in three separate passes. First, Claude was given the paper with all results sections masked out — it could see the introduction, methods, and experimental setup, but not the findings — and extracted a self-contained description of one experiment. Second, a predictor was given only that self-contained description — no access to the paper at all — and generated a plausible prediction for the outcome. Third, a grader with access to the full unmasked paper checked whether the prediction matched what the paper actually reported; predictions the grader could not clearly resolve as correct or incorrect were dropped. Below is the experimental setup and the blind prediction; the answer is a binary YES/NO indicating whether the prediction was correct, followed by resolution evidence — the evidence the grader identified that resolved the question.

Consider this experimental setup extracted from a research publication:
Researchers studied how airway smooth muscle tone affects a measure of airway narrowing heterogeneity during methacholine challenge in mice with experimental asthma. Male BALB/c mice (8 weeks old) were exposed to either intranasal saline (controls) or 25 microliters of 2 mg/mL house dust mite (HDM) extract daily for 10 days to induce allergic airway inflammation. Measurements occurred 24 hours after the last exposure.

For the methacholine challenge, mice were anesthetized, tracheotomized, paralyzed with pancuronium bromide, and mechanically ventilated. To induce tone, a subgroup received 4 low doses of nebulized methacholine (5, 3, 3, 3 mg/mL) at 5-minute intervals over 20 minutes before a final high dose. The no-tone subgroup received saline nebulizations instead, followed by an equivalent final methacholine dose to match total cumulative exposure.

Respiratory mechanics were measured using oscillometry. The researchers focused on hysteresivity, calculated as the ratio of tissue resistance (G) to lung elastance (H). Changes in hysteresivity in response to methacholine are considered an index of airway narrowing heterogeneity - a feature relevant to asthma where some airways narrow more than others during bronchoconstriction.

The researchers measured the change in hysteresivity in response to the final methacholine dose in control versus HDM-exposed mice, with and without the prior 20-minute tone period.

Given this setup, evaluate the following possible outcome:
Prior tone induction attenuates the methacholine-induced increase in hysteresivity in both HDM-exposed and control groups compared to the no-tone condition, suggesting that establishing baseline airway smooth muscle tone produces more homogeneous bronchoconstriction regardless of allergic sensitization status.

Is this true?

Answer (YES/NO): NO